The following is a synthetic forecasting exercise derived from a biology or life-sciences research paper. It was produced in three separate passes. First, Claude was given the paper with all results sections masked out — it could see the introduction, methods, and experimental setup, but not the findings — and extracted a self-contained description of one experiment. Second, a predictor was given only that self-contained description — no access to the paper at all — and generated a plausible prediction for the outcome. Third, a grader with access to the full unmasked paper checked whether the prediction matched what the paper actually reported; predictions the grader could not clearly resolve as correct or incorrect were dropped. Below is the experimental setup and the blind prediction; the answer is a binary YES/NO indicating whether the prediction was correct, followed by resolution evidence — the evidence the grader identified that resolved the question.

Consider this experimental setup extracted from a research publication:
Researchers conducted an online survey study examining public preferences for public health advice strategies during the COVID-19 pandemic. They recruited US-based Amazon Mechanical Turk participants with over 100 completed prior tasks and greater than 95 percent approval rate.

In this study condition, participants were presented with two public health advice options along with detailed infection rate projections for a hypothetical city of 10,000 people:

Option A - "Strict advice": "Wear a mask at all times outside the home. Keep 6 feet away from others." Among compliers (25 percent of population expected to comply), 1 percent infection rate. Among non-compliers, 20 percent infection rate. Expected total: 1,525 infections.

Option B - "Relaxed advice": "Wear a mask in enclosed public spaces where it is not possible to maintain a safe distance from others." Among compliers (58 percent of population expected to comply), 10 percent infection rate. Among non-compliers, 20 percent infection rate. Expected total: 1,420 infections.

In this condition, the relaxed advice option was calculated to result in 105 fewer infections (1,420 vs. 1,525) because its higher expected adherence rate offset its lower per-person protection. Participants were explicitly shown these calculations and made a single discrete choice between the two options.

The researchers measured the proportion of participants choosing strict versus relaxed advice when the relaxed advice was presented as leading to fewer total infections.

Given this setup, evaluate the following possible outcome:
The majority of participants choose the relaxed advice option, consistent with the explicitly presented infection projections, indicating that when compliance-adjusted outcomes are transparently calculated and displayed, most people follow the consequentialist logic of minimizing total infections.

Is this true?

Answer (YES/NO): NO